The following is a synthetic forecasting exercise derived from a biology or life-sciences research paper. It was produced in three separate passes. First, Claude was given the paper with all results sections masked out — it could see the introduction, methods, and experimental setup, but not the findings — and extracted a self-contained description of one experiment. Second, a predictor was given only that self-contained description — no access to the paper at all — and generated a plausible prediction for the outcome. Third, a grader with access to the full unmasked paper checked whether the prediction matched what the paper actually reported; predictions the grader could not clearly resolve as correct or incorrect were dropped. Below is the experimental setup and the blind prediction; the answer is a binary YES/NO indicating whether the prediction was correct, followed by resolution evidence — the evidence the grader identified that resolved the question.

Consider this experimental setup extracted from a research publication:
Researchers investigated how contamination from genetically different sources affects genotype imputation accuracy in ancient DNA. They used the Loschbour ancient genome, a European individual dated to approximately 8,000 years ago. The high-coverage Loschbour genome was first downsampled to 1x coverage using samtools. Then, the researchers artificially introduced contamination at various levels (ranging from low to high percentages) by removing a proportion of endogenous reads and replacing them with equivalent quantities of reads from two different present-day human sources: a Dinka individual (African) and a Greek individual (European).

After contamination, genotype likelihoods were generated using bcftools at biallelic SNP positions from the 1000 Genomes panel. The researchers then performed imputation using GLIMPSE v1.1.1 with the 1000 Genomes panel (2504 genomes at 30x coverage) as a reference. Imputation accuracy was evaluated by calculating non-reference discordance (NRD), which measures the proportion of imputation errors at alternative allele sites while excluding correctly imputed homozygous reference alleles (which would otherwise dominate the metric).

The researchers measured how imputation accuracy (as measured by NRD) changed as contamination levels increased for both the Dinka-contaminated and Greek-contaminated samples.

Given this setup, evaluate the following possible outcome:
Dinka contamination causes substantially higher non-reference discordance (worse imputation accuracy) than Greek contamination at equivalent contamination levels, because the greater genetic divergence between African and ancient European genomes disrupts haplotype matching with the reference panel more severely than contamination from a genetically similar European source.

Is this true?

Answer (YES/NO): NO